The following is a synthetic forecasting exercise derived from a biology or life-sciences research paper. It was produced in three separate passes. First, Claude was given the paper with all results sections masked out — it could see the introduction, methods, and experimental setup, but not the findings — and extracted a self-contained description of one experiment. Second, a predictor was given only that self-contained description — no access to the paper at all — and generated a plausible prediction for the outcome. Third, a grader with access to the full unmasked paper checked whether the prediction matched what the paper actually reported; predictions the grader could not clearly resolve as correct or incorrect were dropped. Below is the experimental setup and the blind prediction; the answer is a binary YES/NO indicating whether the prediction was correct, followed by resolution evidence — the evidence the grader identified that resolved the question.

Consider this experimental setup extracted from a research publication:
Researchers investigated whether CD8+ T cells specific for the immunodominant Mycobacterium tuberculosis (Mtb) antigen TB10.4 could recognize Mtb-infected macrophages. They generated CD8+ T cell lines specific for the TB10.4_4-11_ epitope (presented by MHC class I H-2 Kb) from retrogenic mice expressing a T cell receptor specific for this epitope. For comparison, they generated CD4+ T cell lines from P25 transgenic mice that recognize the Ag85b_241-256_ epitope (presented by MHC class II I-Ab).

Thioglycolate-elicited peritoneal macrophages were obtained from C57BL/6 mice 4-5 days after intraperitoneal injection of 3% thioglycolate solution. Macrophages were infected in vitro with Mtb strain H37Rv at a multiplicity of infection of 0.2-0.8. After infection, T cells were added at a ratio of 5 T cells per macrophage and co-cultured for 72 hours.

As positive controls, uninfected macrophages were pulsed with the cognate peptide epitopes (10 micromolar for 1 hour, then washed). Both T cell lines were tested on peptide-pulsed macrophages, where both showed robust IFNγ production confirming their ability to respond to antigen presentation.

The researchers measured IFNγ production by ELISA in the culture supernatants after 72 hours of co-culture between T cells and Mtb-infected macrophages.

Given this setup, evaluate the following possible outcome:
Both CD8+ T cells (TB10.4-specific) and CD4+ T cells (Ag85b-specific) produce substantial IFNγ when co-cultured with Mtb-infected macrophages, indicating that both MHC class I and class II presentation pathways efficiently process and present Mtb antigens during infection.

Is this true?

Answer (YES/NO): NO